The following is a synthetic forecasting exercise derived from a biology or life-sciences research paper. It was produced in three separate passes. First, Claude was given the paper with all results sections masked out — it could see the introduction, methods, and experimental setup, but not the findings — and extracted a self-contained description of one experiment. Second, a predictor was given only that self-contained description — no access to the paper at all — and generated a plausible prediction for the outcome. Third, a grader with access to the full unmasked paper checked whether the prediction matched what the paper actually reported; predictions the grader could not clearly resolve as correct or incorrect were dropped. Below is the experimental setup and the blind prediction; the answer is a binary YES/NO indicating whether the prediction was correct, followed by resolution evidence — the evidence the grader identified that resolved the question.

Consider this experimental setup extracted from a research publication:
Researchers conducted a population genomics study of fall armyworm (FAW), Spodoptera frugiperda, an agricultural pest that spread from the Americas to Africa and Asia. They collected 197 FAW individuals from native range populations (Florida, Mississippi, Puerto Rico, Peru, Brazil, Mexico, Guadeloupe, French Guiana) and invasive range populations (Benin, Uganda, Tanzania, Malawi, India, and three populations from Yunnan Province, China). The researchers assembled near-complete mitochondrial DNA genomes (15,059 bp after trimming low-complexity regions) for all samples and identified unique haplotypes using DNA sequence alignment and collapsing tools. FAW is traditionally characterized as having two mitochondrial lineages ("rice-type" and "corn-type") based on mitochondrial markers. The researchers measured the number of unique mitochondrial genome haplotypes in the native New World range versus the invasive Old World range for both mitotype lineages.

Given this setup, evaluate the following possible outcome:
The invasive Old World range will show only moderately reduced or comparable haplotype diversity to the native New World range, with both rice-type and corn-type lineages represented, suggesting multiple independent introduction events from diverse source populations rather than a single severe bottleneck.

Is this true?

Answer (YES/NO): NO